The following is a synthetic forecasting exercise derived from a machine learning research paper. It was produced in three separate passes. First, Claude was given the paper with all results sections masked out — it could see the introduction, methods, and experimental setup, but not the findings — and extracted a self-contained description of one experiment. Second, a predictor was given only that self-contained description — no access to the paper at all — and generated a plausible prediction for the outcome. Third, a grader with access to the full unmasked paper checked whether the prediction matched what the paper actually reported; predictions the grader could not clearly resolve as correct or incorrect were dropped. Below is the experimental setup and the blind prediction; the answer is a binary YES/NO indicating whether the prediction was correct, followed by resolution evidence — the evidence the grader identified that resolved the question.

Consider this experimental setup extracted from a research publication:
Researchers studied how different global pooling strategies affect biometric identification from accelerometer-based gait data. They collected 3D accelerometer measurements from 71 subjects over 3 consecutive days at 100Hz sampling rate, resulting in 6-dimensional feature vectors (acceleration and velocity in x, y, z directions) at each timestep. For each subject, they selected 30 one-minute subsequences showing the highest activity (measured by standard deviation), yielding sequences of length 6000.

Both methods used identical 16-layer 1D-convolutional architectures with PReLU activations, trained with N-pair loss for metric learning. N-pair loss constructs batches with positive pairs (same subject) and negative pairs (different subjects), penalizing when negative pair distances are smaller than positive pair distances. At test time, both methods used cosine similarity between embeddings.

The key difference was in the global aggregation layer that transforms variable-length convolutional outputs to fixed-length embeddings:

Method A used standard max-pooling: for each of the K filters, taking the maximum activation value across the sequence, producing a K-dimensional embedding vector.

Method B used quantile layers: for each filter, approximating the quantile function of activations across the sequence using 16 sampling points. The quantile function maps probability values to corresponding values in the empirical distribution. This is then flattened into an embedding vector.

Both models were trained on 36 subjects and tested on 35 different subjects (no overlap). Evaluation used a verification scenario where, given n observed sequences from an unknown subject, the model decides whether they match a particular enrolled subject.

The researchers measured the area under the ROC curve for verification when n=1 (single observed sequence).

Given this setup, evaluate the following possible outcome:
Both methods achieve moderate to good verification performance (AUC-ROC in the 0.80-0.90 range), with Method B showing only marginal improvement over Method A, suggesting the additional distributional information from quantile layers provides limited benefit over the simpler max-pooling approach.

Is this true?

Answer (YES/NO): NO